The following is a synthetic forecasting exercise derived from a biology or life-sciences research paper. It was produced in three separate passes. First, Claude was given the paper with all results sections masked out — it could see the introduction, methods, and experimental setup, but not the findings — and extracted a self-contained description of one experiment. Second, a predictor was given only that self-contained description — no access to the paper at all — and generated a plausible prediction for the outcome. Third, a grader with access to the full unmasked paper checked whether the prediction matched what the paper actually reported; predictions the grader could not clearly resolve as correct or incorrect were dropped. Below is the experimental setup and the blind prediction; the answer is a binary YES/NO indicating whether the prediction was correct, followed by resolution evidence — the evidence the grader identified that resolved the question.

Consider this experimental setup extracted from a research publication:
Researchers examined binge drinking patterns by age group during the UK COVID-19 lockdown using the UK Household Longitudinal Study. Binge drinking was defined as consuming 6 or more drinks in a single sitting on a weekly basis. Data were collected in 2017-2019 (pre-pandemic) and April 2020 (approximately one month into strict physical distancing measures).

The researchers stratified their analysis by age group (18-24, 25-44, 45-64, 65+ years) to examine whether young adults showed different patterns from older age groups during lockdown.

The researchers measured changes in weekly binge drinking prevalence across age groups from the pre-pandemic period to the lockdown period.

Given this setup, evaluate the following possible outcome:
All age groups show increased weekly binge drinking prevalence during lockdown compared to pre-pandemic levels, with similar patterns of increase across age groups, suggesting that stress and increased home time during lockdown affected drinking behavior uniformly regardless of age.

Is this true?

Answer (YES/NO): NO